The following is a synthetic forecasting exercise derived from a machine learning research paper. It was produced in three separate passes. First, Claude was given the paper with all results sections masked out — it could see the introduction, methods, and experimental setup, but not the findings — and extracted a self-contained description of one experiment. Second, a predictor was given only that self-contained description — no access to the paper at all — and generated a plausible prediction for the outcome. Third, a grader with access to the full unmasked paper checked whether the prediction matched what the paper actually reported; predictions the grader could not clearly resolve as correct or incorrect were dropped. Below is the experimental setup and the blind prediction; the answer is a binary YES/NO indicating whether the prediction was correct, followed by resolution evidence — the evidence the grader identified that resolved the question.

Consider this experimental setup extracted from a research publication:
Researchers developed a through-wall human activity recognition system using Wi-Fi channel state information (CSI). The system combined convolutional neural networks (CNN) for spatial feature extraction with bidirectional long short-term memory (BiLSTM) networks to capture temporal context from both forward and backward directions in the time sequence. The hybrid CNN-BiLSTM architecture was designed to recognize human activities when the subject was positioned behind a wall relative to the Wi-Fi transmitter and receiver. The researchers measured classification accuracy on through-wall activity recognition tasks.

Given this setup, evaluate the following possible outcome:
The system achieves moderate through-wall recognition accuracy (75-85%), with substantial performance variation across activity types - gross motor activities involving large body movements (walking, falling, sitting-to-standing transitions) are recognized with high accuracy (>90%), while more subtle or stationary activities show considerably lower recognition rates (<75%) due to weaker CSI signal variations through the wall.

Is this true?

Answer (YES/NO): NO